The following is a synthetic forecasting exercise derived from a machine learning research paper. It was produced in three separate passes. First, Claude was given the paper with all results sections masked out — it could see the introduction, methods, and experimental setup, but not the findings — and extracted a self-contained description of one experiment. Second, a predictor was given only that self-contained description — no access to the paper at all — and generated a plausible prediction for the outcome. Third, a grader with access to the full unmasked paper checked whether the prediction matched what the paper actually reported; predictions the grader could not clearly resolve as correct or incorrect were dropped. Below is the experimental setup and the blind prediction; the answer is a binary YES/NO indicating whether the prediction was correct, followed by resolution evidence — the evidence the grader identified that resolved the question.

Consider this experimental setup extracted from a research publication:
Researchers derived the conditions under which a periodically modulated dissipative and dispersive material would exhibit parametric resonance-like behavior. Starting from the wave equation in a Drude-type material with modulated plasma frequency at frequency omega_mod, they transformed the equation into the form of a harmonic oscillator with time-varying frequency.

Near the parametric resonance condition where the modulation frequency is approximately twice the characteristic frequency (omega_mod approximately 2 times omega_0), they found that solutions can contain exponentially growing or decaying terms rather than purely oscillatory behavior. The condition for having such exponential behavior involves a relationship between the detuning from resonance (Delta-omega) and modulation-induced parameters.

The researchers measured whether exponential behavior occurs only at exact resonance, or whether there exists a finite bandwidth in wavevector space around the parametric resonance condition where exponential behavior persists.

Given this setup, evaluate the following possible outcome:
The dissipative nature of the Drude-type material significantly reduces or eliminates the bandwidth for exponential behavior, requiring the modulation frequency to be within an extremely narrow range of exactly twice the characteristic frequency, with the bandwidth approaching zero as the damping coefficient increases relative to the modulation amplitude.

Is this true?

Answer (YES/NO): NO